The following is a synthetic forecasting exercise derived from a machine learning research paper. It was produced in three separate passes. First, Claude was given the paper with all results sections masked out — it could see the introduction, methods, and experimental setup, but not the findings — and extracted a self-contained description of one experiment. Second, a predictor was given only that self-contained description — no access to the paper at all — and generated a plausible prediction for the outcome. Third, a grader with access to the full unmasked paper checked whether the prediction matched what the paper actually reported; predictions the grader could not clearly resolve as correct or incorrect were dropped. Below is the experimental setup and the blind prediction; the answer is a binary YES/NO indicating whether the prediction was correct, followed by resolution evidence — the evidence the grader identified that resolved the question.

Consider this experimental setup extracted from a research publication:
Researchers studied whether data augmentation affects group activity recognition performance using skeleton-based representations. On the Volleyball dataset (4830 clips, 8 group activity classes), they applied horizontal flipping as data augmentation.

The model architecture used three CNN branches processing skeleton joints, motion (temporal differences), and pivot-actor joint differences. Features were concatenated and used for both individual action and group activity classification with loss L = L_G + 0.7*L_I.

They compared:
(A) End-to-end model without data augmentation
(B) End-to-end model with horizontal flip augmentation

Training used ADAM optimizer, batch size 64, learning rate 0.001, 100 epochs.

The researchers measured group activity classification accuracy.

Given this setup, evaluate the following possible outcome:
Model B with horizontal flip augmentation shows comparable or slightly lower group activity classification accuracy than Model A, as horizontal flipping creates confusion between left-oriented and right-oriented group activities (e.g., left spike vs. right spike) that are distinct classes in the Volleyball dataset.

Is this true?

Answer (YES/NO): NO